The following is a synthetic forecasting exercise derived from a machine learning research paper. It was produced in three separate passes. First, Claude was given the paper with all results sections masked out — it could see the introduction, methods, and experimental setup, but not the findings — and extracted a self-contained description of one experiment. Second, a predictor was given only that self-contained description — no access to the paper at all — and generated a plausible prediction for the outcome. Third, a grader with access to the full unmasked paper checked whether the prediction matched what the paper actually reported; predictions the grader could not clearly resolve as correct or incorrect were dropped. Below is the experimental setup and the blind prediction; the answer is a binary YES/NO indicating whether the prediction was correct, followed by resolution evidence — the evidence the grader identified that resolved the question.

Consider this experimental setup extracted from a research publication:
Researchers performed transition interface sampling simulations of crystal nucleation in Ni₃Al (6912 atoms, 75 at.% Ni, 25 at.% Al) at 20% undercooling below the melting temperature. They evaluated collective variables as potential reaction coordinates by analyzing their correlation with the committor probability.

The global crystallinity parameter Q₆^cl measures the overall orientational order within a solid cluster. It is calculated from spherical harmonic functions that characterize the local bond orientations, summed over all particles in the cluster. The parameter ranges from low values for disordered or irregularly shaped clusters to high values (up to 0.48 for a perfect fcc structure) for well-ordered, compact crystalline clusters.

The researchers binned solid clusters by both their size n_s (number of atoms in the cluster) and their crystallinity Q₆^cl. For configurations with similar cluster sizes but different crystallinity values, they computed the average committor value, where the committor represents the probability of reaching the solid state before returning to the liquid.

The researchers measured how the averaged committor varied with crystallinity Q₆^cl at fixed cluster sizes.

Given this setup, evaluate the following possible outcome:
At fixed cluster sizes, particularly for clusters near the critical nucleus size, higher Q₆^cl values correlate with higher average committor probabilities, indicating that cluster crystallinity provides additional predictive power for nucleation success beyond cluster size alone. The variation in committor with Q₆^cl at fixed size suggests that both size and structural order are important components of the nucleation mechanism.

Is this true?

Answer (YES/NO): YES